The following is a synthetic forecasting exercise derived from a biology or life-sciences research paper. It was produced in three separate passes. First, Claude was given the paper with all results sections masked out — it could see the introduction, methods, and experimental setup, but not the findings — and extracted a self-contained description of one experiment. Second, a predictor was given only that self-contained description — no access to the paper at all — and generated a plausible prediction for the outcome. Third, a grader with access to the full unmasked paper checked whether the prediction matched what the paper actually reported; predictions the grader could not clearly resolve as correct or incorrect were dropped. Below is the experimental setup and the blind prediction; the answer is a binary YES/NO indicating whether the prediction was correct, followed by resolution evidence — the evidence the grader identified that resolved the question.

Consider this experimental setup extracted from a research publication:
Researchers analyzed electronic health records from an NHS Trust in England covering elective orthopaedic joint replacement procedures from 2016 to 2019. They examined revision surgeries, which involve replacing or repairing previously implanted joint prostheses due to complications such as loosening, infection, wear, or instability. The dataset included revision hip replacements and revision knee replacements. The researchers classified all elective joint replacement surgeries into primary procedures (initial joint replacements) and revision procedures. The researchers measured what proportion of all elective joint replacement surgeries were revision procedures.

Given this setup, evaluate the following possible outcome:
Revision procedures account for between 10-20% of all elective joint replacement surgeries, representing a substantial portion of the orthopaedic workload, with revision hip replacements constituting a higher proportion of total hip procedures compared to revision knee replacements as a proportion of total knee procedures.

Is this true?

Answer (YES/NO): YES